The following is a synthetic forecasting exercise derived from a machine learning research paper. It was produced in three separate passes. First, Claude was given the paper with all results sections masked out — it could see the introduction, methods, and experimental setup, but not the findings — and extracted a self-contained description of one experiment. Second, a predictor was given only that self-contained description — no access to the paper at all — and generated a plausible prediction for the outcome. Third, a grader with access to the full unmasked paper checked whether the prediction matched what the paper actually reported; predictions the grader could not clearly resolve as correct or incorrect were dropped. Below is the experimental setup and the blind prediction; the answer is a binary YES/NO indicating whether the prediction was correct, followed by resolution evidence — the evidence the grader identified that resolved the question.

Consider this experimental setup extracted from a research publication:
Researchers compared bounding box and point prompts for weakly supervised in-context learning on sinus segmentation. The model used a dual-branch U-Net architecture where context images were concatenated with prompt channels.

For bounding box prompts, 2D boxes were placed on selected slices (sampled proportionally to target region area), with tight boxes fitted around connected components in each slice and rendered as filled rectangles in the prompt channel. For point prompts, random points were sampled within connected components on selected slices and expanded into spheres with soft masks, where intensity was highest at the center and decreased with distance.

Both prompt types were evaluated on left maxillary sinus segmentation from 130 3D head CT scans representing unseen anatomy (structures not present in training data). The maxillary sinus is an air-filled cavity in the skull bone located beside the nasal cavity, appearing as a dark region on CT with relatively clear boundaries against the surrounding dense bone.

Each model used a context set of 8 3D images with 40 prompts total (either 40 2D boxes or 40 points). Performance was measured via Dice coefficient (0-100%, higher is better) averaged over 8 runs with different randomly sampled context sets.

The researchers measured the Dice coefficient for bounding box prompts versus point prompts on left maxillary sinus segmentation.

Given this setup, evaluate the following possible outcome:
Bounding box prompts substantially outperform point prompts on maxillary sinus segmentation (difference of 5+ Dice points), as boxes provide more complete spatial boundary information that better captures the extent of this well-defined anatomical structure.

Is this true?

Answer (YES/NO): NO